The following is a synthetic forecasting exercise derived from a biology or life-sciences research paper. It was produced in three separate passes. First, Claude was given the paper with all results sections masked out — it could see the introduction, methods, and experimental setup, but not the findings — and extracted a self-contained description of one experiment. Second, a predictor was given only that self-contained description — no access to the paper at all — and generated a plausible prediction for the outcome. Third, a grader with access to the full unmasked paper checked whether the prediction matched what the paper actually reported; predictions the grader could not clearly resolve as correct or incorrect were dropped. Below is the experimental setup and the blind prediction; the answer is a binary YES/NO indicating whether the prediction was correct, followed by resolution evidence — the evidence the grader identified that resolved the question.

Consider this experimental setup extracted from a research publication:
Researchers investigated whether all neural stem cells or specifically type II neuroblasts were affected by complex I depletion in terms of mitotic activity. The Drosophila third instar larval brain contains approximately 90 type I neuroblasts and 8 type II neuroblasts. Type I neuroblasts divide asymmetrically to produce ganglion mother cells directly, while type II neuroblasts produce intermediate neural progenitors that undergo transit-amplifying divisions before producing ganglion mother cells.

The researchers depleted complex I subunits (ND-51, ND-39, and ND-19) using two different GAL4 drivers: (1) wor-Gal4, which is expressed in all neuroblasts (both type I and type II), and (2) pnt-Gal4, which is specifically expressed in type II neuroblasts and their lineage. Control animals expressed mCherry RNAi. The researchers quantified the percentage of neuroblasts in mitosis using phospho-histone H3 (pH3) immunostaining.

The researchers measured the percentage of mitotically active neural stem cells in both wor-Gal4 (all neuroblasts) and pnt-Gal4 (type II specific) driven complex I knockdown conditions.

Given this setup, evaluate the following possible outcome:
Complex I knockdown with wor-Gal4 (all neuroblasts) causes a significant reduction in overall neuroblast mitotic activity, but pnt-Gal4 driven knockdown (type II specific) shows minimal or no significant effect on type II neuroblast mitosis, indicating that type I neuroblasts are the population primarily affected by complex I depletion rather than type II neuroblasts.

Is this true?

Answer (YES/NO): NO